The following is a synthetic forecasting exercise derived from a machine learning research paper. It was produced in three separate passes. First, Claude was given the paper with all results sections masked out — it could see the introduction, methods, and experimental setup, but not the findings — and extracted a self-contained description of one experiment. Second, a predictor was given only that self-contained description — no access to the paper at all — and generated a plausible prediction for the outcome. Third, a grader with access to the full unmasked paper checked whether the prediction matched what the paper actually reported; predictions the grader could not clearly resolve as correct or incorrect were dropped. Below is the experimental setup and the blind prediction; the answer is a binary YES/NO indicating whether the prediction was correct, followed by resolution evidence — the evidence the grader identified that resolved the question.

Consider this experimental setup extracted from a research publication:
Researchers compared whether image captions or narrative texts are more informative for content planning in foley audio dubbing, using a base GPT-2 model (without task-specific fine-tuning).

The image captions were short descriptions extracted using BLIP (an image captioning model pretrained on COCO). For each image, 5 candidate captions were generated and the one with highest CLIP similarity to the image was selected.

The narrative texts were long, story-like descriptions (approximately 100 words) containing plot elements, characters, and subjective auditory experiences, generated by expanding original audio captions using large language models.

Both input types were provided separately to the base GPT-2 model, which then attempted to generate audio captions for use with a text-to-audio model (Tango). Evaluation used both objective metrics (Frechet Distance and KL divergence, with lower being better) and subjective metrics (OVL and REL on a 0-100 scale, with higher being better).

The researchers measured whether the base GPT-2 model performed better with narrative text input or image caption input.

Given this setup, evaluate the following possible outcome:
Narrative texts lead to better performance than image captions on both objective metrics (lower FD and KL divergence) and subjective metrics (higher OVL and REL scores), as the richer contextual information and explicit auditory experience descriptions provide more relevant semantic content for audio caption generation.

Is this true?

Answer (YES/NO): YES